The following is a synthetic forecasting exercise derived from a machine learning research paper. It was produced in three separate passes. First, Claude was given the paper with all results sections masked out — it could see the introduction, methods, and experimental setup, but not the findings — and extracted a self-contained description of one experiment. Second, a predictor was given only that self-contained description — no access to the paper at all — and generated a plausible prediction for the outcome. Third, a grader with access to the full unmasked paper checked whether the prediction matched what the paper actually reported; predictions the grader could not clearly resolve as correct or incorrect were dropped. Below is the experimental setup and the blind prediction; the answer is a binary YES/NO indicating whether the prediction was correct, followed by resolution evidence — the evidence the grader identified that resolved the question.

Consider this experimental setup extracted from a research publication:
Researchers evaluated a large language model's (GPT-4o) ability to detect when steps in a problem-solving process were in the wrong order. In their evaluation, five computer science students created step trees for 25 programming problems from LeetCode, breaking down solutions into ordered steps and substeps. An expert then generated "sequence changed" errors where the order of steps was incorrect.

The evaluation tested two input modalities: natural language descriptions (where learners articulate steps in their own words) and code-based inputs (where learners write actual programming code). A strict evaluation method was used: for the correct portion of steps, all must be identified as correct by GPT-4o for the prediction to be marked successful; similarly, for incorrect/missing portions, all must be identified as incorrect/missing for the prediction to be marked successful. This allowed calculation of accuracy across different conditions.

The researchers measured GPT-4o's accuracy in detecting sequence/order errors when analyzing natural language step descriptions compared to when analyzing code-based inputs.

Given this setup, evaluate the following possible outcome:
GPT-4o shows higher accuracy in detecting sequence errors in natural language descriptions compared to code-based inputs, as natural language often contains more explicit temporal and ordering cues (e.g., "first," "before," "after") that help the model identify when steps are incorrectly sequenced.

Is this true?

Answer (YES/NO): NO